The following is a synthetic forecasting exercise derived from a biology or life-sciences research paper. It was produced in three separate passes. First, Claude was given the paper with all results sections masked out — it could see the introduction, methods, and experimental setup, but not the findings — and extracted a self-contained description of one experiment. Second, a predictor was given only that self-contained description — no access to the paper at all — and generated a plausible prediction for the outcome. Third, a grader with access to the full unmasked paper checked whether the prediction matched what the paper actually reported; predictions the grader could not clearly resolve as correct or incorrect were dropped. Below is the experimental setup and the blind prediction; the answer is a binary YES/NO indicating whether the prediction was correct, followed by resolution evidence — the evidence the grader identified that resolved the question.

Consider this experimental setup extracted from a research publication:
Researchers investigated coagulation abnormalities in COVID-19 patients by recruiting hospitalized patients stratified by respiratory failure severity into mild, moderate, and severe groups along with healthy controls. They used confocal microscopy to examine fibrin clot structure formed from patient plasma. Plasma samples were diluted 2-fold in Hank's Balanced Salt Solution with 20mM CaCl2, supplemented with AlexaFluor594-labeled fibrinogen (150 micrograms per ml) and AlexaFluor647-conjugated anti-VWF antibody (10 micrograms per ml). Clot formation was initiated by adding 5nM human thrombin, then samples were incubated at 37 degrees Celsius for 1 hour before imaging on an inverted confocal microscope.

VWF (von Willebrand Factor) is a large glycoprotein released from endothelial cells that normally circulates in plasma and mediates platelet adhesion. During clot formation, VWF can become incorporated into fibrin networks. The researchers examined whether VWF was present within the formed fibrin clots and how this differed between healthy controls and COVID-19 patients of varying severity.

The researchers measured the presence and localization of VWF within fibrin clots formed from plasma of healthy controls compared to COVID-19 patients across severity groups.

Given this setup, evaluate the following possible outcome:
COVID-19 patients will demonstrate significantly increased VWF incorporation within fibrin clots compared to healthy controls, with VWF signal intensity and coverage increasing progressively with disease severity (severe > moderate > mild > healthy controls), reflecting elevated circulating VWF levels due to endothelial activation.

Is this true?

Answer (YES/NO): NO